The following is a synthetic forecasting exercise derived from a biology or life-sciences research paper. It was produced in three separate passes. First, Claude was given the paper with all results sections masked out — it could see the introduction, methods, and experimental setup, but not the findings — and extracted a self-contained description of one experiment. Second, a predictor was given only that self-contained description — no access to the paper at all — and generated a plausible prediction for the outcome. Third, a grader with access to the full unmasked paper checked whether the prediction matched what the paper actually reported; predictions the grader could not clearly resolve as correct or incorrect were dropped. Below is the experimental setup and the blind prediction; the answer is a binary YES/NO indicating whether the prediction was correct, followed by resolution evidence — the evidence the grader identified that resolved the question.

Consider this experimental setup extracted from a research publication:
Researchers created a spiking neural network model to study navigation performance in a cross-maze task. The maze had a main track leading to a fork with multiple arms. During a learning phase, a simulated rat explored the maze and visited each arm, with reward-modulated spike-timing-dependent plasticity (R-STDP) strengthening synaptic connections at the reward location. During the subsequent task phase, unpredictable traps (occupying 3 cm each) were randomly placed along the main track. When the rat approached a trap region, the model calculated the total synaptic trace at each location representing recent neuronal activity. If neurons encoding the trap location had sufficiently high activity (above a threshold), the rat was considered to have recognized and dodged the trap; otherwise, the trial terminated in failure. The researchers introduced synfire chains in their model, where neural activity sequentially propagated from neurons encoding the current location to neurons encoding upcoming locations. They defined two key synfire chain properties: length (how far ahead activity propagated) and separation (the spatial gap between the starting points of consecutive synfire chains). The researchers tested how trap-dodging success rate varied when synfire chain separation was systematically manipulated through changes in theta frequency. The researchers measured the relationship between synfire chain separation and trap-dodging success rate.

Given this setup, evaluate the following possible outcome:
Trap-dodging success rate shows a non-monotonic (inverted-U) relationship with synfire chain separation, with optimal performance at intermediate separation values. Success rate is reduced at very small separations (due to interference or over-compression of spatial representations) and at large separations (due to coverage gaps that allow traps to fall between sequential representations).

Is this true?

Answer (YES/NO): NO